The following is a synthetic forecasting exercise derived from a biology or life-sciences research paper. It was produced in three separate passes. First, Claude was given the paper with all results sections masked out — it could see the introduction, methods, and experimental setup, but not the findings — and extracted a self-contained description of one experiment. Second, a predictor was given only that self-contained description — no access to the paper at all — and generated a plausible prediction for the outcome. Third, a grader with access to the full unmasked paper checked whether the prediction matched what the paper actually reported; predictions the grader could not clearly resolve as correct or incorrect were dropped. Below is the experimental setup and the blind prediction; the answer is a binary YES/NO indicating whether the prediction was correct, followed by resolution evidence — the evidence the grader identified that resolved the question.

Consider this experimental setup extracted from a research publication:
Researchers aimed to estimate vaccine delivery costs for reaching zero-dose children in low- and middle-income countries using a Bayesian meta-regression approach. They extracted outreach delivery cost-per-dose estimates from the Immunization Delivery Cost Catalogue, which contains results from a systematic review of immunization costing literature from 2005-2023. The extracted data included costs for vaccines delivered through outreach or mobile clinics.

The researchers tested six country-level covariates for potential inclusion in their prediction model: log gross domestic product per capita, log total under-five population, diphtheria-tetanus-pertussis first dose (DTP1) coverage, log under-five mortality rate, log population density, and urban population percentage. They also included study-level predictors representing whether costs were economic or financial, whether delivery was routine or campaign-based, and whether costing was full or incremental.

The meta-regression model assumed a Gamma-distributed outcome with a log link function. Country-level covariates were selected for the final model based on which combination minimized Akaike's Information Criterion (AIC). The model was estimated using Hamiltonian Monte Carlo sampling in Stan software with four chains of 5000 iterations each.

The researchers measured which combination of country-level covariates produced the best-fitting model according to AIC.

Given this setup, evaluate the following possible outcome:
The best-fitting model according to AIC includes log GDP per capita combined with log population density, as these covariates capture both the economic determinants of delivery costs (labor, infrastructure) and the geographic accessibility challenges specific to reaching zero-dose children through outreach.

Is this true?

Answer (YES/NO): NO